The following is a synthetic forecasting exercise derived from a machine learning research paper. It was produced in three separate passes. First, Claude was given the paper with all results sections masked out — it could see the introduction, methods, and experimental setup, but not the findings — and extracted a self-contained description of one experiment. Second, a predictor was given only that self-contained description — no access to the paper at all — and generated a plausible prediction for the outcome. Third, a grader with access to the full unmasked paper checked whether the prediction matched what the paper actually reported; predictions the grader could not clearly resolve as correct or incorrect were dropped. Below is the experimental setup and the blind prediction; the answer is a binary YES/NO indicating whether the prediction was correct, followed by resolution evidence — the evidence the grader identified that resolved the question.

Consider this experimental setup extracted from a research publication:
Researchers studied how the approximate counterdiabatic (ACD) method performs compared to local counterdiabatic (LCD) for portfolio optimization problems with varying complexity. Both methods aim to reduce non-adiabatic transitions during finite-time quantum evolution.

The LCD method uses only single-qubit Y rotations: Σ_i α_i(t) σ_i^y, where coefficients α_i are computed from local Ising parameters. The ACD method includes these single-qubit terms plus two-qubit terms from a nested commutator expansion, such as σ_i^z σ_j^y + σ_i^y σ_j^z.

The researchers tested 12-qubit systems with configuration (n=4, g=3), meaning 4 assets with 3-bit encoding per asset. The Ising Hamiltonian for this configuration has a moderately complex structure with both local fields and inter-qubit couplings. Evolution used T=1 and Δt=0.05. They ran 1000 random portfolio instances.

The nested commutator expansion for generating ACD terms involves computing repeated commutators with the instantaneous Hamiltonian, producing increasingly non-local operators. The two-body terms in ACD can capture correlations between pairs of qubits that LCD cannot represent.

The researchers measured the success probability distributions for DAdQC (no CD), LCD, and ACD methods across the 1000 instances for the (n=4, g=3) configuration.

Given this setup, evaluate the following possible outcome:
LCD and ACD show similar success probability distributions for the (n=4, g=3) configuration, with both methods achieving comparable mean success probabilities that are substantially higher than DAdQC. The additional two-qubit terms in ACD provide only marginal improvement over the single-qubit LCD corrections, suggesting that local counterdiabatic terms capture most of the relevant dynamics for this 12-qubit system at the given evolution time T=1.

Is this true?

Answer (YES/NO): NO